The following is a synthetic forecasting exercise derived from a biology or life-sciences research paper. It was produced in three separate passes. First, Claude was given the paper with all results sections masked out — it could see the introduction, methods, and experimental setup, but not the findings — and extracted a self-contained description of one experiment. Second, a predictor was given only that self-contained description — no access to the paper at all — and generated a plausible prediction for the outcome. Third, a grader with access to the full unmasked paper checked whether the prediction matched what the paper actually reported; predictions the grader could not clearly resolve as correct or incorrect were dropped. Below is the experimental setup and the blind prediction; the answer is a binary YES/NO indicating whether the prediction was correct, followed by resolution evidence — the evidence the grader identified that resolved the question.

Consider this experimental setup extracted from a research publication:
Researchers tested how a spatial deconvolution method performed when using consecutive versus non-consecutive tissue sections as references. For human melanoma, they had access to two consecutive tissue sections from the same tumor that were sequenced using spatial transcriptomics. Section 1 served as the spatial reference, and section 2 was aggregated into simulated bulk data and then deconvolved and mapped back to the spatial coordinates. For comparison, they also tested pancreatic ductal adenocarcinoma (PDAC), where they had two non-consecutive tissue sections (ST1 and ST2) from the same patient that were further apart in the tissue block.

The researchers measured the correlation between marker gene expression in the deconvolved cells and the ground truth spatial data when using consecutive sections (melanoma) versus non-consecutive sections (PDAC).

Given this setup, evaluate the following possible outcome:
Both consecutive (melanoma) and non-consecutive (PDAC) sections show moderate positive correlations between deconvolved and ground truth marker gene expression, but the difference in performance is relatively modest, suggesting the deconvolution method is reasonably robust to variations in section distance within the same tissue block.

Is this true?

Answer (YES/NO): NO